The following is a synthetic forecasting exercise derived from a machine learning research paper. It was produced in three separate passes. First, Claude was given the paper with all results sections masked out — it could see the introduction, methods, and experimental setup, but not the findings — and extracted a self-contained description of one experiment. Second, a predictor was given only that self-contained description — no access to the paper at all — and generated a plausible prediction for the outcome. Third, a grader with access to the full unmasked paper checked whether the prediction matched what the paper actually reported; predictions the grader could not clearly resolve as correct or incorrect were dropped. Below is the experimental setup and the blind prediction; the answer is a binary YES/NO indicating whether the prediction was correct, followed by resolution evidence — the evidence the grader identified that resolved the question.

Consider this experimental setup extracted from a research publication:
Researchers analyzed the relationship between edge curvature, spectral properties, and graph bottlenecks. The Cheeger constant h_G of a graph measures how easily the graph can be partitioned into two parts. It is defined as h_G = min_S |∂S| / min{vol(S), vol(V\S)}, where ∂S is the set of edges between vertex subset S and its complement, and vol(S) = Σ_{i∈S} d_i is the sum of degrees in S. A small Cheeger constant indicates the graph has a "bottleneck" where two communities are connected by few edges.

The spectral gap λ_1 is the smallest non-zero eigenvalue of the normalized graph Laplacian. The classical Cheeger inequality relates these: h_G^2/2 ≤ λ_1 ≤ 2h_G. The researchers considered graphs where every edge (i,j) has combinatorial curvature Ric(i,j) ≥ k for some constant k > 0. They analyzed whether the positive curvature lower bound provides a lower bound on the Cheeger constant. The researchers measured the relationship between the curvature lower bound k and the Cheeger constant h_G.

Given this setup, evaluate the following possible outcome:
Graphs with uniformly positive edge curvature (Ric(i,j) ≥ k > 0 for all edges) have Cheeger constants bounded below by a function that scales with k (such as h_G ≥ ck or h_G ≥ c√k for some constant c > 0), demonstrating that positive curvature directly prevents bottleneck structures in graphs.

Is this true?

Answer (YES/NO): YES